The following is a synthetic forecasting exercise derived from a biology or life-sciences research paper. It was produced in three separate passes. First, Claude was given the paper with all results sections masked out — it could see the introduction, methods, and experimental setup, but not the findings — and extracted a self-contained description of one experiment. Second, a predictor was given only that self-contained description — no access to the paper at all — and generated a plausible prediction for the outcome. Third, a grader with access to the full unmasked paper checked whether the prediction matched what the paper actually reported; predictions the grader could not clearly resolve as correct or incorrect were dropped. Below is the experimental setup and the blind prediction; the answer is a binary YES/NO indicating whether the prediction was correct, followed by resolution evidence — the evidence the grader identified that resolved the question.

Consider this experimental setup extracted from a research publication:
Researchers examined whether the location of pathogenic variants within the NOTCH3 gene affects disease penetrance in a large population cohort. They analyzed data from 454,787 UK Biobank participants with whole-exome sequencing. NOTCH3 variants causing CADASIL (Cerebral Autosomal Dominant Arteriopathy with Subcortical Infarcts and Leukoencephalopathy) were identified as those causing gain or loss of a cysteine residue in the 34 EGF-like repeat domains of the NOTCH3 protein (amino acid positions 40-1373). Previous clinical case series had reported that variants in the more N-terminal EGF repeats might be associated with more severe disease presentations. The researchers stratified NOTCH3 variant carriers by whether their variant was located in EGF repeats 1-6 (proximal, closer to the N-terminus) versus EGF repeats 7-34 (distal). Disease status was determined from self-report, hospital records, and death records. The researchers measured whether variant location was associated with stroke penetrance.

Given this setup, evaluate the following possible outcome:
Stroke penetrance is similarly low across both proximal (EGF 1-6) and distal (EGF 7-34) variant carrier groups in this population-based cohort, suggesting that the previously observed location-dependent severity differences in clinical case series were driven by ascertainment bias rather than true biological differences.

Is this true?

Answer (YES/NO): NO